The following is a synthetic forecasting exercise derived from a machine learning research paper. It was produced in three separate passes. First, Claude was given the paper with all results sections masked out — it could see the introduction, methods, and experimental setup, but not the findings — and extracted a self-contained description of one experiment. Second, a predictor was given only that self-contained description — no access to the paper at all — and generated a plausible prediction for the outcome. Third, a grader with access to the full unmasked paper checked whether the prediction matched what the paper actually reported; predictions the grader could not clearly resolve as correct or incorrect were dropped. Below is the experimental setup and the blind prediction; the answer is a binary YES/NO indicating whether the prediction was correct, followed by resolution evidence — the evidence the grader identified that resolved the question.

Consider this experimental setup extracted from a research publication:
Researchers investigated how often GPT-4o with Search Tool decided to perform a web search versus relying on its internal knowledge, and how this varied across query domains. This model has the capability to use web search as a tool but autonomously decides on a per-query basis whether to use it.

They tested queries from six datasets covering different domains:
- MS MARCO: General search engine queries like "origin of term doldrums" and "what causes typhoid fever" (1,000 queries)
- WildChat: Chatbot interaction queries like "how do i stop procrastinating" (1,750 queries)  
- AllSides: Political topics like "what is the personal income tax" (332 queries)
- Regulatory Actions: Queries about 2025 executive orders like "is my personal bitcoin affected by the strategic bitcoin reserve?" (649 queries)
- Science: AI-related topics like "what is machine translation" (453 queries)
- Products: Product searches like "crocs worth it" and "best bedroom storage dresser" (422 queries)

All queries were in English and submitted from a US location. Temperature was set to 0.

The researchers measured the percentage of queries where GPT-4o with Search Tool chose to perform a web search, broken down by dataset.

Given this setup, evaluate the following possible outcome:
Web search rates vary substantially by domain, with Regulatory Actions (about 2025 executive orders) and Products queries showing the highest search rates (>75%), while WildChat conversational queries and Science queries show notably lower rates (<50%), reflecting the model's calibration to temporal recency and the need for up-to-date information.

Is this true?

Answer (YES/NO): NO